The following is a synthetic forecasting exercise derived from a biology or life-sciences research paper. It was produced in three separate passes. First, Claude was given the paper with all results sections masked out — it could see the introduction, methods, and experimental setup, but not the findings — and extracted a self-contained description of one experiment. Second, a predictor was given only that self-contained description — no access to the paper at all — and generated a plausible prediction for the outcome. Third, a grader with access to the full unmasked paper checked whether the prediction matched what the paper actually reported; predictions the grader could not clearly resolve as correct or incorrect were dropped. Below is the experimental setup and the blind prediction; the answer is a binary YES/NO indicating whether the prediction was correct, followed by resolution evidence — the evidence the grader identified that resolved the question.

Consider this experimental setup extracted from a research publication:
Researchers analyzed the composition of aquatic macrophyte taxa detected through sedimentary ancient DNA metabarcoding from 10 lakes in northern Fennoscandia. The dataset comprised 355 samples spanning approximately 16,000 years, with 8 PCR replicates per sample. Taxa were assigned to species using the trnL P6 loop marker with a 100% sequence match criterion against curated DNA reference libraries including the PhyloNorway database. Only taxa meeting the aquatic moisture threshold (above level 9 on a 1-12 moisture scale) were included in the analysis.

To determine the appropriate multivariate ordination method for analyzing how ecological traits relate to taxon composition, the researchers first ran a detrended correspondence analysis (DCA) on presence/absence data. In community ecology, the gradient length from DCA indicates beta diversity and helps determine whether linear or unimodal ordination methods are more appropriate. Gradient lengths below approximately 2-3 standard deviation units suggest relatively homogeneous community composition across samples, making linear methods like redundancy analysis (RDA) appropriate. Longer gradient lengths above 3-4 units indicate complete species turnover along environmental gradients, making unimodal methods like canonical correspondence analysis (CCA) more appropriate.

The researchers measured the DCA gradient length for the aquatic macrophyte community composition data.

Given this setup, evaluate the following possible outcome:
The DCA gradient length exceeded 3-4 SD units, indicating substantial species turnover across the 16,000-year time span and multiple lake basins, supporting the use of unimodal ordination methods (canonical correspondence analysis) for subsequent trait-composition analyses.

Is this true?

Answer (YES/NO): NO